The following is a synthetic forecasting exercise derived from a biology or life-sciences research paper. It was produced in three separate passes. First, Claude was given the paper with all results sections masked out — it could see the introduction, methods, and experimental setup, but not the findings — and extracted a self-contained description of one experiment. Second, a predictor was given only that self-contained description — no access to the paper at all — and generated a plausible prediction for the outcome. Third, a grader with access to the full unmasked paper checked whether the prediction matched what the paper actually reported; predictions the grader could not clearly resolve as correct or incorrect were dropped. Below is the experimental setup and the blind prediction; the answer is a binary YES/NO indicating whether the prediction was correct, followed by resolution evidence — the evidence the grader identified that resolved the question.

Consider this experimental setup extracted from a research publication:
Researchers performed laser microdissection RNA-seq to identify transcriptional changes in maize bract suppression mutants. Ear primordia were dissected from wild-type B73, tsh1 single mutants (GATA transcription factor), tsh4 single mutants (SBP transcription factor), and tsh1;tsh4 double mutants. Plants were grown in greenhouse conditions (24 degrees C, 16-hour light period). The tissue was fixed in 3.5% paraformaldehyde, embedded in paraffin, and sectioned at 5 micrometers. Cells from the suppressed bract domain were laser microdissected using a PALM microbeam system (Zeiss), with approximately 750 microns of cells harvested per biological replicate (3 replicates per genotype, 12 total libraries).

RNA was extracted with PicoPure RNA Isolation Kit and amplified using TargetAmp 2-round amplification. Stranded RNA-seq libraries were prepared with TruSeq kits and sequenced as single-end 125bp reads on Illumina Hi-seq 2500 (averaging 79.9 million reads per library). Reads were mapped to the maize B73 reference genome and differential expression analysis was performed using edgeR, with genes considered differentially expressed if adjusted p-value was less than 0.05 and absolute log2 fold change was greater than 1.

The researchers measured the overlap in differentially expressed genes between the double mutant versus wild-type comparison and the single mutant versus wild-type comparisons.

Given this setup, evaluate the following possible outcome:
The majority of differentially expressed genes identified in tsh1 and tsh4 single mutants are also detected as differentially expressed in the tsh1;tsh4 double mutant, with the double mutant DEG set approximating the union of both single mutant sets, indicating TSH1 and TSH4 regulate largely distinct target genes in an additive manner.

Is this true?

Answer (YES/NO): NO